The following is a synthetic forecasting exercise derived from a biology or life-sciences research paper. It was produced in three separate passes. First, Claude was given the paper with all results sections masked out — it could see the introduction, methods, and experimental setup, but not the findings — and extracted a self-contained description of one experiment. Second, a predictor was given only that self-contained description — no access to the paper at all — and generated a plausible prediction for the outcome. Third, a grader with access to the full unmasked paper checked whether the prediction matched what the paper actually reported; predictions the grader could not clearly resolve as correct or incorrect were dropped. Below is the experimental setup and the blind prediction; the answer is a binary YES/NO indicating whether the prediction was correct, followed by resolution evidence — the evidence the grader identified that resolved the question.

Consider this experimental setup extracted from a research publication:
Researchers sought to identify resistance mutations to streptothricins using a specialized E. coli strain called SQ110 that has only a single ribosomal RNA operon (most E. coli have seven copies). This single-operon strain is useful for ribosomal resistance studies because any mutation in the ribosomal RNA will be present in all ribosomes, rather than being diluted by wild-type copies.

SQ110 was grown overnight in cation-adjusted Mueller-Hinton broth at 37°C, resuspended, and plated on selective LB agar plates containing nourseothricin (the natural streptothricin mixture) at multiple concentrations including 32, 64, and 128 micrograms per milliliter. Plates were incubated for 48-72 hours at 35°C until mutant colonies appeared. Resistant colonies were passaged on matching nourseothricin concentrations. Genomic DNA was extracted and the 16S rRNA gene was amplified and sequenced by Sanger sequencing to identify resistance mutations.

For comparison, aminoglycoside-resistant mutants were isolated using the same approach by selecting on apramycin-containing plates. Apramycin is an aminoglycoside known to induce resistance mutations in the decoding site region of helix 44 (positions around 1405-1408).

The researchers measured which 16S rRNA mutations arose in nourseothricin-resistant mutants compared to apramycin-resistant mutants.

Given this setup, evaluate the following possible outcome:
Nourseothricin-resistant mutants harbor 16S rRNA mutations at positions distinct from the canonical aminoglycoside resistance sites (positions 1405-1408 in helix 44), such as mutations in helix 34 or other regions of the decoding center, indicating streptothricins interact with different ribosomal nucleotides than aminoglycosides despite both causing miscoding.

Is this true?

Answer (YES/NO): YES